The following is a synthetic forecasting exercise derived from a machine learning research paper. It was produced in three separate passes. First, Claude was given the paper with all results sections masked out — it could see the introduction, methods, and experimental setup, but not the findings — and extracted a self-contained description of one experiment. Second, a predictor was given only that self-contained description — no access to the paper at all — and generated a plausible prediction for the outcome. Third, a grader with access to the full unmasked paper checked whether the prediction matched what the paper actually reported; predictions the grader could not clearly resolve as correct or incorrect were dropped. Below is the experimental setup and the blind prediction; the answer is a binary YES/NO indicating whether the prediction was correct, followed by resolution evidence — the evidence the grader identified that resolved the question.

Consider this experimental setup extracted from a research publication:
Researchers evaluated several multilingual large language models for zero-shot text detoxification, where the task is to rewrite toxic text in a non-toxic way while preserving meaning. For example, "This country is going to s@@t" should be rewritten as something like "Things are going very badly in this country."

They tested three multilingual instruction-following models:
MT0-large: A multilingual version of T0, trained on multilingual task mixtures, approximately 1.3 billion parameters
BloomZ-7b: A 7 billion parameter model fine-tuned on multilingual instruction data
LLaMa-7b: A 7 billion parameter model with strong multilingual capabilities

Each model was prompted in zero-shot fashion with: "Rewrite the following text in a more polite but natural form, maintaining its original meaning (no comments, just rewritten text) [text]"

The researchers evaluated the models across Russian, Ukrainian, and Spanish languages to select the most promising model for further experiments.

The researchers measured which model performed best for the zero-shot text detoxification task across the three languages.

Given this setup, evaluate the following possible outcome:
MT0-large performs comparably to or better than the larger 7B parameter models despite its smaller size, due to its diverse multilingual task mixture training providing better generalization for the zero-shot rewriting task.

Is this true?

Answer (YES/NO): NO